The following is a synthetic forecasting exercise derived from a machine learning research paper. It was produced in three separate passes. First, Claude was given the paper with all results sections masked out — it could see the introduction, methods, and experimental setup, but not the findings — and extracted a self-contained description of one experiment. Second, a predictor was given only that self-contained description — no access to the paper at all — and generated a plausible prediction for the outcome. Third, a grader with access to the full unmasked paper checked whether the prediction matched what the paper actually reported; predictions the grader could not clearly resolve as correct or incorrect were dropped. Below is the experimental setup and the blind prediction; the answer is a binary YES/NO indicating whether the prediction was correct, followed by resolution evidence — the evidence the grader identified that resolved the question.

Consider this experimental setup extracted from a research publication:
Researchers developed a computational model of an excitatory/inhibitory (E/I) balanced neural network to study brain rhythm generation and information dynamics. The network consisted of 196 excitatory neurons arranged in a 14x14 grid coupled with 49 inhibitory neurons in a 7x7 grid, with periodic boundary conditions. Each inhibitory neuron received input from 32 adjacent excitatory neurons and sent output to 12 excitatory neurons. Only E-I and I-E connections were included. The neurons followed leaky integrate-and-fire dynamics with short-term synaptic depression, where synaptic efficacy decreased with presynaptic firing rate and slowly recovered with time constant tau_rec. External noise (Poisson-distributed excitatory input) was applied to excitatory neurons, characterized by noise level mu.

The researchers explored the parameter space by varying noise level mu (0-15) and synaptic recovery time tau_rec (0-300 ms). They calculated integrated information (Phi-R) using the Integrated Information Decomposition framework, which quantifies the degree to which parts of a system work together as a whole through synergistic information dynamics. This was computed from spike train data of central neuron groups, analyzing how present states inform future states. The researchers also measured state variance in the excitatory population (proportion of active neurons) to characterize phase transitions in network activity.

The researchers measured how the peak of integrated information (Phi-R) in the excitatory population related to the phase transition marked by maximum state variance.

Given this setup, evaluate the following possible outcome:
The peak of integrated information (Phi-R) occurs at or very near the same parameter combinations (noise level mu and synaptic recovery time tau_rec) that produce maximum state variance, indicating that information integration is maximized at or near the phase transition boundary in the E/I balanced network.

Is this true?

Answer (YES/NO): YES